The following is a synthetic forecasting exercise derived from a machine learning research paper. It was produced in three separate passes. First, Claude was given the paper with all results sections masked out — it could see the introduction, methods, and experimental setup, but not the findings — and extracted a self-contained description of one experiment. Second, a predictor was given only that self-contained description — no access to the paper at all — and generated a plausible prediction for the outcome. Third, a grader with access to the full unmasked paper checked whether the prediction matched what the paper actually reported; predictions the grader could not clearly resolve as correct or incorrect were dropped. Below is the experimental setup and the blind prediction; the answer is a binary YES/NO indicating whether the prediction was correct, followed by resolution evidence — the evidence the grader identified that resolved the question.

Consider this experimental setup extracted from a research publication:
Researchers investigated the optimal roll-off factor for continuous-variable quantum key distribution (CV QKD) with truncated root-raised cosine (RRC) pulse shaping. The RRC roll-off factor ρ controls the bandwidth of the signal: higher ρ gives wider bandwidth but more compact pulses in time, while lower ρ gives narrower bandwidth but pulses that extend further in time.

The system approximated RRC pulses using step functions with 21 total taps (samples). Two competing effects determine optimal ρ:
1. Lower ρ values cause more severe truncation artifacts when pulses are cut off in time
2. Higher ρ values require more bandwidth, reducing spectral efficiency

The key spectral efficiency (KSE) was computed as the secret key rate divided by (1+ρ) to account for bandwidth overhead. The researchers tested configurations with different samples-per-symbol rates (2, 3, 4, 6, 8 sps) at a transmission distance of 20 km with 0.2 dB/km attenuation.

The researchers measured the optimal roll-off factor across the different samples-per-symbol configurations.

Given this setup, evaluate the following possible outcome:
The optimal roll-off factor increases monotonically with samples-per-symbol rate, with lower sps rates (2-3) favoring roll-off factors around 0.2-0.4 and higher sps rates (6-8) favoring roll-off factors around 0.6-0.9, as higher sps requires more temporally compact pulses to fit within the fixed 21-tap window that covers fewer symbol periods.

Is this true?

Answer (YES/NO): NO